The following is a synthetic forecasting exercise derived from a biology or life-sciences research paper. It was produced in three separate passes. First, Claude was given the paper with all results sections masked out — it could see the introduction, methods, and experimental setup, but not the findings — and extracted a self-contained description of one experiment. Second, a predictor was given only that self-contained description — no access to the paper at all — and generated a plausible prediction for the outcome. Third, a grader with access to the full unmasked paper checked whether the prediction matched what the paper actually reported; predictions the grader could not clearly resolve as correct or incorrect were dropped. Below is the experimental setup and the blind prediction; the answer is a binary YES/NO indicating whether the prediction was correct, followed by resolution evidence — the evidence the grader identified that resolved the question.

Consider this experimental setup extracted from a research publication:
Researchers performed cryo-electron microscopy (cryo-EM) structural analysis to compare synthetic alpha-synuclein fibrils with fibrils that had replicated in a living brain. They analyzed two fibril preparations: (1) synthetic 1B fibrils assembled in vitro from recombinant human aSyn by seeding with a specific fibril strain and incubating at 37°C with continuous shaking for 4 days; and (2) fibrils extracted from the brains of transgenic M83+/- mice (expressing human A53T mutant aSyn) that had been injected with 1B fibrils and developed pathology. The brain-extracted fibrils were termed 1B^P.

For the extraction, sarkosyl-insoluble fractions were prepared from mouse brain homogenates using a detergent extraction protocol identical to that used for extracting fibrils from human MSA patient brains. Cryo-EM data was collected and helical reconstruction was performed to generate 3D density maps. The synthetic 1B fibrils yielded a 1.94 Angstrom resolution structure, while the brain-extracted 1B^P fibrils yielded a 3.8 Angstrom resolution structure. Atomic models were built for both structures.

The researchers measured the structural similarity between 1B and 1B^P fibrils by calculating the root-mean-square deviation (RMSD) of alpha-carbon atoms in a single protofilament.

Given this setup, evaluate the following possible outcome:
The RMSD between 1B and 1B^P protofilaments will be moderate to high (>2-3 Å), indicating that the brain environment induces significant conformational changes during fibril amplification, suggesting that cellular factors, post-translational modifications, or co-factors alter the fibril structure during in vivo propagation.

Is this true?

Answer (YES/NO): NO